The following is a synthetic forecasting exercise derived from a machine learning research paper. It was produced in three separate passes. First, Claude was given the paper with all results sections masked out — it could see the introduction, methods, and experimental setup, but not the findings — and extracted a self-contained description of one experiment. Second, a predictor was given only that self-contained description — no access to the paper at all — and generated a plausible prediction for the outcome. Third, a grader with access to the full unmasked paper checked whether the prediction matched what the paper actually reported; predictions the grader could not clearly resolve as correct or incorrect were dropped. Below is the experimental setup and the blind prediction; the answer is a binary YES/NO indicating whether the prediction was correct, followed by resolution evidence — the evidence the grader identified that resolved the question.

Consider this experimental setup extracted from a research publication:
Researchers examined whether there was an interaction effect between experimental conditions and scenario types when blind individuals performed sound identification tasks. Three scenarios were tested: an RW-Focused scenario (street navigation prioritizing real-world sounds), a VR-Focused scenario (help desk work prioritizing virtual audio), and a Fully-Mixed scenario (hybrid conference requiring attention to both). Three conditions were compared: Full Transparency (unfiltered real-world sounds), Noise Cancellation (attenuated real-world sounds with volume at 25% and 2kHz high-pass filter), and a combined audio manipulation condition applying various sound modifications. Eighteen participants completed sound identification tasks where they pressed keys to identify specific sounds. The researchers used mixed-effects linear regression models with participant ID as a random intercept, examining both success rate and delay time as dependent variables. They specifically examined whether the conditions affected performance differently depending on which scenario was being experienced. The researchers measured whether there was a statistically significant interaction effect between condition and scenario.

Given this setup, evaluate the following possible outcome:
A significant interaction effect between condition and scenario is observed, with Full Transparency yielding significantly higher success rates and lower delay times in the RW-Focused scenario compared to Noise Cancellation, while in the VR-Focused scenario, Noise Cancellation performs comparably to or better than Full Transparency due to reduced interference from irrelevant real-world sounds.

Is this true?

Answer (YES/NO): NO